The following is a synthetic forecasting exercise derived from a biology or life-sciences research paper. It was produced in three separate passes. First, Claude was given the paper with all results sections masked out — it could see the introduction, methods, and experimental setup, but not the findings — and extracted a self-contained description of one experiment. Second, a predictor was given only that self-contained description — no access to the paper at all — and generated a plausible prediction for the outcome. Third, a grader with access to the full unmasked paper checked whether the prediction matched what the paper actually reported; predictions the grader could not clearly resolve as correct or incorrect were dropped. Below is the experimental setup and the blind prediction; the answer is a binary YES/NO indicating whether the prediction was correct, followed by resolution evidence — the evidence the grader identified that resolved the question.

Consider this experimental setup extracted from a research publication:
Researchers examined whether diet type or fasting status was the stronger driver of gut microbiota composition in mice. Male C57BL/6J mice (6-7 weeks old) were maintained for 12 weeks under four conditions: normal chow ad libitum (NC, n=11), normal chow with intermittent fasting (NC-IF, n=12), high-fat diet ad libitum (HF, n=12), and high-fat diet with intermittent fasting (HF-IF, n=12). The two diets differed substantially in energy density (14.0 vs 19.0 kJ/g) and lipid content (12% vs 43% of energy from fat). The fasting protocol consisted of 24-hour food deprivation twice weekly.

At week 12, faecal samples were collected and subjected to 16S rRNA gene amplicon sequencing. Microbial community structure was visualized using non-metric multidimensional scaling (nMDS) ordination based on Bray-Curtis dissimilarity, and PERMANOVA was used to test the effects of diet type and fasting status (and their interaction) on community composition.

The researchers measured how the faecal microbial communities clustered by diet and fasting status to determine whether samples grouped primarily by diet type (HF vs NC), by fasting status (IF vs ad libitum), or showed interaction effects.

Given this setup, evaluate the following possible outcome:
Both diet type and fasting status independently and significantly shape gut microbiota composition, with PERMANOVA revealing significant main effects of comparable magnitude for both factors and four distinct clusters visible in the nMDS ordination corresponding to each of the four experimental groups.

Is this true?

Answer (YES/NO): NO